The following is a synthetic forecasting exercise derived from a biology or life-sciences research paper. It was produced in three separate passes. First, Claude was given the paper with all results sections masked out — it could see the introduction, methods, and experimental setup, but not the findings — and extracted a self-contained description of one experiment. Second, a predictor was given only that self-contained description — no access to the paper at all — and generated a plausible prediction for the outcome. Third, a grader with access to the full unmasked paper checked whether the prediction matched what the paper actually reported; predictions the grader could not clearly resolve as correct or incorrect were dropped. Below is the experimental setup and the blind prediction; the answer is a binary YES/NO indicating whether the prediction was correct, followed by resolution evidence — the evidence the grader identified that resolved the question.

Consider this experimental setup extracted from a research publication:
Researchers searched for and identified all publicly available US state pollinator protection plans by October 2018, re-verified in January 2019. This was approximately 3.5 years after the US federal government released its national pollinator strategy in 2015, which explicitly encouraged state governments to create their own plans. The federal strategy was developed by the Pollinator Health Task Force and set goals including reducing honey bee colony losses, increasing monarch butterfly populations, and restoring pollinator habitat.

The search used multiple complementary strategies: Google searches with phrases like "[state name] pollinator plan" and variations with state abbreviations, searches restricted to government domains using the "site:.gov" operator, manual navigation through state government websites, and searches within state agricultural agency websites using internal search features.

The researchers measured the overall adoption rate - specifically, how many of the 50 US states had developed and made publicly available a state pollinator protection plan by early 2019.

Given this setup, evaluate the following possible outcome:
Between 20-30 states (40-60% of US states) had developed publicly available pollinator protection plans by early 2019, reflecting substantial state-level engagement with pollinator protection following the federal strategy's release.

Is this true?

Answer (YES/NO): NO